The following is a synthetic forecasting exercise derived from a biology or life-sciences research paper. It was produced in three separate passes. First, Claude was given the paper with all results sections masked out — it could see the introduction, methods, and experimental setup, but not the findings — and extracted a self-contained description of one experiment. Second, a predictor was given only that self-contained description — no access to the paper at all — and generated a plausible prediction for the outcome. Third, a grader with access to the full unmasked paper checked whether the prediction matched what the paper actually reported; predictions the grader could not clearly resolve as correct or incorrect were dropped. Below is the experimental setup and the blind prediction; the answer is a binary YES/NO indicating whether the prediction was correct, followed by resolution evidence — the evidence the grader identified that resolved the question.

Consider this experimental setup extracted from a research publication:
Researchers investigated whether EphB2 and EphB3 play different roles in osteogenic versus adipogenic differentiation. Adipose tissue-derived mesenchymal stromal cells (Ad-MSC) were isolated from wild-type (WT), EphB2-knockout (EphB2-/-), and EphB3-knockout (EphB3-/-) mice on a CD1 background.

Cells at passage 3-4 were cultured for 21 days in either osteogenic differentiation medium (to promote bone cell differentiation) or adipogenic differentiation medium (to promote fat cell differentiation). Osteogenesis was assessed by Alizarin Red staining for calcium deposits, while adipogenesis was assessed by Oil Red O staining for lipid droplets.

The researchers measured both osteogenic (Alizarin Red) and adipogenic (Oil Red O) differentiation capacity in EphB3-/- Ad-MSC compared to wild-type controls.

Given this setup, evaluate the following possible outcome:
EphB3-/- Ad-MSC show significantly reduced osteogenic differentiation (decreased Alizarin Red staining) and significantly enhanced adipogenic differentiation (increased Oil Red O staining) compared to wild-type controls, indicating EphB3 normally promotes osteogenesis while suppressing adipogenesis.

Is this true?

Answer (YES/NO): NO